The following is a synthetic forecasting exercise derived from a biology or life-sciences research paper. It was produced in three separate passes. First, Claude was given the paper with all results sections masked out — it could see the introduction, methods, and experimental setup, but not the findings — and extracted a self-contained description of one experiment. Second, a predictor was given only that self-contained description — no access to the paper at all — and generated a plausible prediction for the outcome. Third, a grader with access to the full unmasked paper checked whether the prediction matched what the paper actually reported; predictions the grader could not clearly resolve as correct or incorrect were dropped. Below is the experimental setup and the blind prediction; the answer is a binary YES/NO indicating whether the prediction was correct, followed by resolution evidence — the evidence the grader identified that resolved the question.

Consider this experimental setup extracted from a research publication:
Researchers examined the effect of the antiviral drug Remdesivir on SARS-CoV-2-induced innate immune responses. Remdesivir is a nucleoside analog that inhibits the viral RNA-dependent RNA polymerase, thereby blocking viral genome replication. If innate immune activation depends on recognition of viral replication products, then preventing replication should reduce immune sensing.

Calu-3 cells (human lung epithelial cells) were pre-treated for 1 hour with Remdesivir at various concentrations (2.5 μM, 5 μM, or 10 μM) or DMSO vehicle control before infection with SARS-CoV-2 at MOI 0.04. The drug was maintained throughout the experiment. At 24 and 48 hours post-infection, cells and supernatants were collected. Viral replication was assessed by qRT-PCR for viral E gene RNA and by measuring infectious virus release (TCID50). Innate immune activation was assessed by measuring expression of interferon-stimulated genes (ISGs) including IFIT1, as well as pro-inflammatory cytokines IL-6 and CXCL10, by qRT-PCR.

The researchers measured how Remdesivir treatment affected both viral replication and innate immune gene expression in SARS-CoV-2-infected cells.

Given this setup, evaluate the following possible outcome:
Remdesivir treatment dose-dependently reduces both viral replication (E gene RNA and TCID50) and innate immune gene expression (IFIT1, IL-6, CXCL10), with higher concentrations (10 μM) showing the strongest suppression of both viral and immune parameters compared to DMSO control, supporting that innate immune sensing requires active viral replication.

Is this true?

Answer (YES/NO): YES